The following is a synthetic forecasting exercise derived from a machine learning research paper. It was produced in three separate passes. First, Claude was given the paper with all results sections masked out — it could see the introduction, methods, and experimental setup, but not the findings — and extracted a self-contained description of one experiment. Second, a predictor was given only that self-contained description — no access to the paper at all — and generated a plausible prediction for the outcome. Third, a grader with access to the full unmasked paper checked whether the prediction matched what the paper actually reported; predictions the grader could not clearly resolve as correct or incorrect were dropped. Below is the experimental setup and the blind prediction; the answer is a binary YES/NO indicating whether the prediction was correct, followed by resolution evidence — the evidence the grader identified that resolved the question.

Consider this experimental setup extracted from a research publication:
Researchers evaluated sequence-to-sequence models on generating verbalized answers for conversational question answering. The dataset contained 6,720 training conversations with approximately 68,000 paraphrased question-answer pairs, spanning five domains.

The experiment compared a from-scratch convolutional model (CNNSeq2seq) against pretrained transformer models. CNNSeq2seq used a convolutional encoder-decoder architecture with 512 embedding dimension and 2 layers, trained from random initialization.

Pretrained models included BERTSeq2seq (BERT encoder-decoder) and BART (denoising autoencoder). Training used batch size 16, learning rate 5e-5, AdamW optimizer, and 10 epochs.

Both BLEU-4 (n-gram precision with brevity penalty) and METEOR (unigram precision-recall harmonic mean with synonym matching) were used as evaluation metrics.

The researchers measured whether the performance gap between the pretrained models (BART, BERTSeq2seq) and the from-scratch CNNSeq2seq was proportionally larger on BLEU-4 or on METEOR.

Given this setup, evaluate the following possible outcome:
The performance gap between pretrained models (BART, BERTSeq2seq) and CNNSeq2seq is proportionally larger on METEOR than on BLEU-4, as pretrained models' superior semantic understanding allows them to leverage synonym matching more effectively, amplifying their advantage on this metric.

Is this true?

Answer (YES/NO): NO